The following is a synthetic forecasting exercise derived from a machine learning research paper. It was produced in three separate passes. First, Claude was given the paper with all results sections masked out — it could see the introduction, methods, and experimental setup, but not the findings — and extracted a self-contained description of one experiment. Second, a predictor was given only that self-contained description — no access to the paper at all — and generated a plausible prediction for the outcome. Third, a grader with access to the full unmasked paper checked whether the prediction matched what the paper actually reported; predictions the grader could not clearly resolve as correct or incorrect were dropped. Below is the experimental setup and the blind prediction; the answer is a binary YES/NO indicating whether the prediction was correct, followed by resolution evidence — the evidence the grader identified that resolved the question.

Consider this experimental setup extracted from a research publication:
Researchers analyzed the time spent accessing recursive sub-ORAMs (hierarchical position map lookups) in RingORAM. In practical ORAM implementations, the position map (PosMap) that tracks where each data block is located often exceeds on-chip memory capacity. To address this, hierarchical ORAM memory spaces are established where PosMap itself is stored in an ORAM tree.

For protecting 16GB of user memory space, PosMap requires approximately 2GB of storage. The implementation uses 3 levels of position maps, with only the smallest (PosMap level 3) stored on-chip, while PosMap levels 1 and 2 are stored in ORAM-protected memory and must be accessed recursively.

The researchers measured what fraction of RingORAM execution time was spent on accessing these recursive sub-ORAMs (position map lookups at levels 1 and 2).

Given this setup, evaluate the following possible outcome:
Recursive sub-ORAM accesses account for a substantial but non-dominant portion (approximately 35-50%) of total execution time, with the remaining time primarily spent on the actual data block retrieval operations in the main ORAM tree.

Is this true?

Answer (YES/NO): NO